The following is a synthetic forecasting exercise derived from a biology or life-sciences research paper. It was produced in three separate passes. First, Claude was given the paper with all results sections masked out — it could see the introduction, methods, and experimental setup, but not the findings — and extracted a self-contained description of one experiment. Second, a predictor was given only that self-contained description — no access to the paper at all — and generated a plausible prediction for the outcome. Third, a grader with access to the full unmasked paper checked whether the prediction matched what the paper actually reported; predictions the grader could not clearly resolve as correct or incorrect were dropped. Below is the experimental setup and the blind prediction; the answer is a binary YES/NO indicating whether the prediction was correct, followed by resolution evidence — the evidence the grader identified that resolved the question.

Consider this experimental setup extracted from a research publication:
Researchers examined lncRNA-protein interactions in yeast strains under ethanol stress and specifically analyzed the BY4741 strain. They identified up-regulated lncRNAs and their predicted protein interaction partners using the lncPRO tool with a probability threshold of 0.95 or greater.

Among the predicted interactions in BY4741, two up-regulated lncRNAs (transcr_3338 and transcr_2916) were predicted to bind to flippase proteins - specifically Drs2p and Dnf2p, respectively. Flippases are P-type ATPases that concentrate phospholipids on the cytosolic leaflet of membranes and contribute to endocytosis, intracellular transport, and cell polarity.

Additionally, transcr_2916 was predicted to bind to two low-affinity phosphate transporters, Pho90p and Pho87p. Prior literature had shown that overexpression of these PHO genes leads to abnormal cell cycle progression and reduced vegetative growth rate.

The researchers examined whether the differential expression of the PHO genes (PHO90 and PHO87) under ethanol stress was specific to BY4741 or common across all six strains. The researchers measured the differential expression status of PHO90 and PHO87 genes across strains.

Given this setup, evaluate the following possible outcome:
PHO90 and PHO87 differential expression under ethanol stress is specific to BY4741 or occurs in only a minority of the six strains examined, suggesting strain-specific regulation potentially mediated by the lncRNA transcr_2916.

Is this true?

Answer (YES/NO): YES